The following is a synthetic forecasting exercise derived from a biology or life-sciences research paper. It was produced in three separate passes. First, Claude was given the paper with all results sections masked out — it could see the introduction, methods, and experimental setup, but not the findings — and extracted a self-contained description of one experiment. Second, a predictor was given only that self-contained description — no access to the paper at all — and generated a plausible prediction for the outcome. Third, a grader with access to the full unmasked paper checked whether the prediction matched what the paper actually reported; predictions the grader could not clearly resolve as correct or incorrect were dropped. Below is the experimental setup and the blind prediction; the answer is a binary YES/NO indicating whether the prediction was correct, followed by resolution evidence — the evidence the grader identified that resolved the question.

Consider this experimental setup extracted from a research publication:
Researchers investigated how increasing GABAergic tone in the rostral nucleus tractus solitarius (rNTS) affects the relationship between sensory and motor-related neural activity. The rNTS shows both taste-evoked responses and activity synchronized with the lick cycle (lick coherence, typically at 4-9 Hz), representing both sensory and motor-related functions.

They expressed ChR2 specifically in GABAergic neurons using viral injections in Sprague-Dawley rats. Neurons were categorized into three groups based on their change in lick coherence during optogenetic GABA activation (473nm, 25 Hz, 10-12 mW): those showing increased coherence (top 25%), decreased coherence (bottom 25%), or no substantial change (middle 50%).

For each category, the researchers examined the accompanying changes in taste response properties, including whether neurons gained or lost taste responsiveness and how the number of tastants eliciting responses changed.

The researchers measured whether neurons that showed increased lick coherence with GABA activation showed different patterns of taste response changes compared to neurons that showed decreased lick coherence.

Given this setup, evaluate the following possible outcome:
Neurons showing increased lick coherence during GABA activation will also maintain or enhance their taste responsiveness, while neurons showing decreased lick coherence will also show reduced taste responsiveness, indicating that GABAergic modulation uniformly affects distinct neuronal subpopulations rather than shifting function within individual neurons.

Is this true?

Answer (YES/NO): NO